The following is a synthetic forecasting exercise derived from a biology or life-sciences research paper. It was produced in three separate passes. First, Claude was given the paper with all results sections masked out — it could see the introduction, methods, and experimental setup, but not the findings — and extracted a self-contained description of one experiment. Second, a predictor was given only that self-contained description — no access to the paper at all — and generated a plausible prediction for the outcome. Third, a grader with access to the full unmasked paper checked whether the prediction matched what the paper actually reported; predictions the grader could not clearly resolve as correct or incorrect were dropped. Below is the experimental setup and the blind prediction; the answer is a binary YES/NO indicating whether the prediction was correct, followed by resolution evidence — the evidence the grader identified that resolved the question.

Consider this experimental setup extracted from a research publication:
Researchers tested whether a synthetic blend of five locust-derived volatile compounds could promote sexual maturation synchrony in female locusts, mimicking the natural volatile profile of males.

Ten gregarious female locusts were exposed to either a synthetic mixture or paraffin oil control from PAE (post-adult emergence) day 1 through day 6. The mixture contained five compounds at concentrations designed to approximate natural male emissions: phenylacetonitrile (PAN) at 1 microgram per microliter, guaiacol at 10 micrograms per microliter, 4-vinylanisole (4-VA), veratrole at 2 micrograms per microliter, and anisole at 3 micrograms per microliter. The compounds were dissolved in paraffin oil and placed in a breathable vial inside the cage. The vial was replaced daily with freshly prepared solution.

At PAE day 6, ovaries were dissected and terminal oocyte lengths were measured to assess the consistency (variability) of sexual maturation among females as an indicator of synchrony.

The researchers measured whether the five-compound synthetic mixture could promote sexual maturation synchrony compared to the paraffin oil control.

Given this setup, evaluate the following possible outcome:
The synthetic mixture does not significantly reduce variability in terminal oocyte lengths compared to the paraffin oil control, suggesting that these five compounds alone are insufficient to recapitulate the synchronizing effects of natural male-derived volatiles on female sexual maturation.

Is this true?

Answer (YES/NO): NO